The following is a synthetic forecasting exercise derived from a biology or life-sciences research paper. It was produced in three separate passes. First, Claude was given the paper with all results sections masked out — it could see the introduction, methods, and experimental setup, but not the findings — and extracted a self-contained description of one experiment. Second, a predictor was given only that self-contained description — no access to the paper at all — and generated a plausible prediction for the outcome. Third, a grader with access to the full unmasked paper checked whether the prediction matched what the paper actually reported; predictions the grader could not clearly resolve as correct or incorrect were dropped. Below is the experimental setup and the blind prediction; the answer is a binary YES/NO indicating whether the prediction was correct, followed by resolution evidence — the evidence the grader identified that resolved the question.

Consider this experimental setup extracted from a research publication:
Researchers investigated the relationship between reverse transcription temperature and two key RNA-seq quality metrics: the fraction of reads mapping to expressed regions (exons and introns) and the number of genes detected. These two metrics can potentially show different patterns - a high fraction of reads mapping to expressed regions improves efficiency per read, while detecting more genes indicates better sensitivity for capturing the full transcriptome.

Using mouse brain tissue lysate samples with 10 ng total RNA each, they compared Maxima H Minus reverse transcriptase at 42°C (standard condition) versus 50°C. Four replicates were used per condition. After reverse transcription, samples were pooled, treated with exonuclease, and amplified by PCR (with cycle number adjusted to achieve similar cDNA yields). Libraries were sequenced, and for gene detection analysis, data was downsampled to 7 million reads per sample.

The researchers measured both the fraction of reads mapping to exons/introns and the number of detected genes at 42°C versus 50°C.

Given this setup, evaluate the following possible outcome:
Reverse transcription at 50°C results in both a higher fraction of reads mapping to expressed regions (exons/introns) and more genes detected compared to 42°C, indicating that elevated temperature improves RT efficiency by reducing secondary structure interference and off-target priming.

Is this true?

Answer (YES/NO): NO